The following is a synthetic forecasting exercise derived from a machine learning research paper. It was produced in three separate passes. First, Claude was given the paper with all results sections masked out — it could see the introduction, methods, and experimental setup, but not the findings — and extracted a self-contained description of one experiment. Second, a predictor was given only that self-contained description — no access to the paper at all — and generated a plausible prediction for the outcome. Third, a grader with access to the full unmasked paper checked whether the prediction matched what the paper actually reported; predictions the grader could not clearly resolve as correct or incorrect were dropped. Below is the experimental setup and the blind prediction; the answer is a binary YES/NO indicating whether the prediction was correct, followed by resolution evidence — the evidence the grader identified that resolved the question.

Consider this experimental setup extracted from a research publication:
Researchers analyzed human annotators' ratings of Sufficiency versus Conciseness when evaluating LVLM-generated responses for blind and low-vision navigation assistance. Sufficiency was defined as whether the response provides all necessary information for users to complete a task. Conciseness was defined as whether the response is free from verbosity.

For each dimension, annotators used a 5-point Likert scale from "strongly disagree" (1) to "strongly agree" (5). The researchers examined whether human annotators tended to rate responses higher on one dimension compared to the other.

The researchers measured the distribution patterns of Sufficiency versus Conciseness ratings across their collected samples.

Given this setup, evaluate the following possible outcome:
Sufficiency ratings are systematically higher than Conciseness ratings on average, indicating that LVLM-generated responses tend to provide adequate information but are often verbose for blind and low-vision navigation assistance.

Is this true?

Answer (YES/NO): NO